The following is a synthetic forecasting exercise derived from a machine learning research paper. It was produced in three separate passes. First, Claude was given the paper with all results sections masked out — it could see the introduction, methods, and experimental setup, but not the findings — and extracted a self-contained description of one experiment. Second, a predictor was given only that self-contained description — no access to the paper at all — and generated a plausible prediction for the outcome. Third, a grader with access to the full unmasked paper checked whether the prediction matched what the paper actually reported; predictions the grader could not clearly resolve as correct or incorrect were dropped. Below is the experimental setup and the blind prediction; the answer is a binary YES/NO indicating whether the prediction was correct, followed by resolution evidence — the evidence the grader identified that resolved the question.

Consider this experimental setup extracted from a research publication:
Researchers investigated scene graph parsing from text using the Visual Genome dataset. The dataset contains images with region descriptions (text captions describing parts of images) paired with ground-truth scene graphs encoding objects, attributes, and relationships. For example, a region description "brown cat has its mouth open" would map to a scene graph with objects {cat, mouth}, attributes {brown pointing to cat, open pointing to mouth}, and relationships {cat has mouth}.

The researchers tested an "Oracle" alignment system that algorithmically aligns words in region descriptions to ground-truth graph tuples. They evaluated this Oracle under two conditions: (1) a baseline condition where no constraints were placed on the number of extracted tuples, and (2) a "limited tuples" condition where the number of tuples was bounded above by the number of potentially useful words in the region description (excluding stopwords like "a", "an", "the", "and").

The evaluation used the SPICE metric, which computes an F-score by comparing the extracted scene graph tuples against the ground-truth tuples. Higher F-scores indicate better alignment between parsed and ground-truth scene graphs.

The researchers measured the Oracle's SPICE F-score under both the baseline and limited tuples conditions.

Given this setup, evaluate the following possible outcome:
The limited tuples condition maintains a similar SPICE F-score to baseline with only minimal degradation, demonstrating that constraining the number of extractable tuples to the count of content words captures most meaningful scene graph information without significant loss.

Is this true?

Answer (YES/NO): NO